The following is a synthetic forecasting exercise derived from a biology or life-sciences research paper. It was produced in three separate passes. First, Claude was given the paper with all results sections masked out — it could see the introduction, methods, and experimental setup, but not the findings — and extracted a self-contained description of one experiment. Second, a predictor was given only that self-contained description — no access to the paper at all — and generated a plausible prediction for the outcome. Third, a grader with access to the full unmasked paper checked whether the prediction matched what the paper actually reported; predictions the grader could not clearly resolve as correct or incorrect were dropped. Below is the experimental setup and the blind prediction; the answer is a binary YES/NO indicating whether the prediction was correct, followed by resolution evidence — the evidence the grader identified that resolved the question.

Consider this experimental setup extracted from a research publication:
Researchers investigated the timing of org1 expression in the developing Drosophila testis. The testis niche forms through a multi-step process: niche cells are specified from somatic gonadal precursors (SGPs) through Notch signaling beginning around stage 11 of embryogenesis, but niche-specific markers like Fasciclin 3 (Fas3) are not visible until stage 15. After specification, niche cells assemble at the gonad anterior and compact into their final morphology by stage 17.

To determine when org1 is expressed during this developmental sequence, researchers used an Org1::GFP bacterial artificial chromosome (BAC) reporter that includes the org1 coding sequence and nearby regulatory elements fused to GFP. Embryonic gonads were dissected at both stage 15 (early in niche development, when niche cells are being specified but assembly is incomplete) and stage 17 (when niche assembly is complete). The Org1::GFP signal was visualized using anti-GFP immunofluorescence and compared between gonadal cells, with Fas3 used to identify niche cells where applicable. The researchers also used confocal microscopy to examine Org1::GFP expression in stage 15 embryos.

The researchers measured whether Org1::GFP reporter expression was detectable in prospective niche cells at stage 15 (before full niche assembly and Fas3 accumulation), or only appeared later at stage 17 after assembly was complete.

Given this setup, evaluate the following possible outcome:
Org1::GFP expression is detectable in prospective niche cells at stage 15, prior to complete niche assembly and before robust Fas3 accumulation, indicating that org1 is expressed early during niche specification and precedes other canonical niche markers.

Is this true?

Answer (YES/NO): YES